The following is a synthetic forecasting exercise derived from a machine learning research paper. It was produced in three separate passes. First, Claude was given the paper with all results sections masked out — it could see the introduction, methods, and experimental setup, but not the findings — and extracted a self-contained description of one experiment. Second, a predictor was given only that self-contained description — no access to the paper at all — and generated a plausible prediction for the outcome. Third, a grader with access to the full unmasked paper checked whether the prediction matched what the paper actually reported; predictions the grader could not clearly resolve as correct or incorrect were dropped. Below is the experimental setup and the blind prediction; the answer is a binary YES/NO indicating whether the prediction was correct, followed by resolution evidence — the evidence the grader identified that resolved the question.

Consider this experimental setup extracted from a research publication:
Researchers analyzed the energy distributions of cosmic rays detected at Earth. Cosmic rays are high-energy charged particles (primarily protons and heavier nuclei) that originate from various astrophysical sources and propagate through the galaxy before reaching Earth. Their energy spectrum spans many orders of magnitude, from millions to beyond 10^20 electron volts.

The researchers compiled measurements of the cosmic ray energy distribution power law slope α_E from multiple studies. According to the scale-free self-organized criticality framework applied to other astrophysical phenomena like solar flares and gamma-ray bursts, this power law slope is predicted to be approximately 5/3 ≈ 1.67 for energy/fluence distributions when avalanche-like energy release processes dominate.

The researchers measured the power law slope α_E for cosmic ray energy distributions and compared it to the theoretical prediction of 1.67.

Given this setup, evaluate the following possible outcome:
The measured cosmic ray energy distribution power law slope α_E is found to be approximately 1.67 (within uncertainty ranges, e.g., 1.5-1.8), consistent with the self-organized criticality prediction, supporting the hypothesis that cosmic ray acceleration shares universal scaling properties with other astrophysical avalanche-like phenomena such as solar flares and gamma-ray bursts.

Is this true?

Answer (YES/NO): NO